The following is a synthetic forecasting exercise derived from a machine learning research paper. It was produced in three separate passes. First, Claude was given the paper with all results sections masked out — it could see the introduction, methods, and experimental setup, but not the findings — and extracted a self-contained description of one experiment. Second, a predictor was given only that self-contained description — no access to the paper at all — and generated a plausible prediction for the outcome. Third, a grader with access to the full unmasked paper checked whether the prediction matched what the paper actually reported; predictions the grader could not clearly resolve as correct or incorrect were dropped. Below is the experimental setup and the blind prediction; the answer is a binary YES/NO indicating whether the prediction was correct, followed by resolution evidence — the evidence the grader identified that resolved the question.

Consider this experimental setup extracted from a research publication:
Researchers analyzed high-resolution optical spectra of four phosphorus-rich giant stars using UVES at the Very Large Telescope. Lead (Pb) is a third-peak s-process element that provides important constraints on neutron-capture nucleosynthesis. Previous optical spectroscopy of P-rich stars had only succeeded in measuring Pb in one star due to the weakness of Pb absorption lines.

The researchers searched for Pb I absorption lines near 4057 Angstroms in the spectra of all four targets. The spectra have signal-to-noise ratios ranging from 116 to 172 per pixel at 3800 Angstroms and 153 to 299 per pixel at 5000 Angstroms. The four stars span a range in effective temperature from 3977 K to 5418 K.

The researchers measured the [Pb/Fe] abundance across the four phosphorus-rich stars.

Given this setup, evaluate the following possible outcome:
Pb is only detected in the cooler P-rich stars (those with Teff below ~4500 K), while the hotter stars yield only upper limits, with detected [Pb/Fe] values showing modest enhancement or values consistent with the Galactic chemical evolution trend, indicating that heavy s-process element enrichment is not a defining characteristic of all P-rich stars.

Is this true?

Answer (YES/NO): NO